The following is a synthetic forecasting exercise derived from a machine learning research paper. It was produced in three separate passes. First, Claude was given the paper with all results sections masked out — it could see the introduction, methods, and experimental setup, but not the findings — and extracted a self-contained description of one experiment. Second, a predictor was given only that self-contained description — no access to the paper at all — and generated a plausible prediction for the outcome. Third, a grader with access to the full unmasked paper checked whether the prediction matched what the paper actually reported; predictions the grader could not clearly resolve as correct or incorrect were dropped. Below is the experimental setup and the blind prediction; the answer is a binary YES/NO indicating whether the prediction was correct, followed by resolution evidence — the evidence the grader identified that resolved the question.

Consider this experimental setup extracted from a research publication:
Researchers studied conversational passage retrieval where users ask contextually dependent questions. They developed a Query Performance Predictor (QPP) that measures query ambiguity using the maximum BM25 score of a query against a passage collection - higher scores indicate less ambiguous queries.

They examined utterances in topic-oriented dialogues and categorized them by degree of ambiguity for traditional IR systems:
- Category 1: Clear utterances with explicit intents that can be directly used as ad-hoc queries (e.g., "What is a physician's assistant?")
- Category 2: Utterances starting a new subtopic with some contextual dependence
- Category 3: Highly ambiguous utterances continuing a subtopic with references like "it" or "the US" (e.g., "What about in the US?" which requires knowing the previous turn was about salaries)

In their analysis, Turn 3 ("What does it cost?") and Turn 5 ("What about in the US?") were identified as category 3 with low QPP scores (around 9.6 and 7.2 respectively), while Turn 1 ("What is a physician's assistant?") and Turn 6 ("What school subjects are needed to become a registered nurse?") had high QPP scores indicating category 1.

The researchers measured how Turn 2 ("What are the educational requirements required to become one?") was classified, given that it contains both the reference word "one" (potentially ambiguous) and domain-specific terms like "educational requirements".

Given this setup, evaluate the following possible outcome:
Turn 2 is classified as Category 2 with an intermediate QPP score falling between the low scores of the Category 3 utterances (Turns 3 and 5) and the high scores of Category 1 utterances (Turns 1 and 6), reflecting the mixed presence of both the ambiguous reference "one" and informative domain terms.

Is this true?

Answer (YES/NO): NO